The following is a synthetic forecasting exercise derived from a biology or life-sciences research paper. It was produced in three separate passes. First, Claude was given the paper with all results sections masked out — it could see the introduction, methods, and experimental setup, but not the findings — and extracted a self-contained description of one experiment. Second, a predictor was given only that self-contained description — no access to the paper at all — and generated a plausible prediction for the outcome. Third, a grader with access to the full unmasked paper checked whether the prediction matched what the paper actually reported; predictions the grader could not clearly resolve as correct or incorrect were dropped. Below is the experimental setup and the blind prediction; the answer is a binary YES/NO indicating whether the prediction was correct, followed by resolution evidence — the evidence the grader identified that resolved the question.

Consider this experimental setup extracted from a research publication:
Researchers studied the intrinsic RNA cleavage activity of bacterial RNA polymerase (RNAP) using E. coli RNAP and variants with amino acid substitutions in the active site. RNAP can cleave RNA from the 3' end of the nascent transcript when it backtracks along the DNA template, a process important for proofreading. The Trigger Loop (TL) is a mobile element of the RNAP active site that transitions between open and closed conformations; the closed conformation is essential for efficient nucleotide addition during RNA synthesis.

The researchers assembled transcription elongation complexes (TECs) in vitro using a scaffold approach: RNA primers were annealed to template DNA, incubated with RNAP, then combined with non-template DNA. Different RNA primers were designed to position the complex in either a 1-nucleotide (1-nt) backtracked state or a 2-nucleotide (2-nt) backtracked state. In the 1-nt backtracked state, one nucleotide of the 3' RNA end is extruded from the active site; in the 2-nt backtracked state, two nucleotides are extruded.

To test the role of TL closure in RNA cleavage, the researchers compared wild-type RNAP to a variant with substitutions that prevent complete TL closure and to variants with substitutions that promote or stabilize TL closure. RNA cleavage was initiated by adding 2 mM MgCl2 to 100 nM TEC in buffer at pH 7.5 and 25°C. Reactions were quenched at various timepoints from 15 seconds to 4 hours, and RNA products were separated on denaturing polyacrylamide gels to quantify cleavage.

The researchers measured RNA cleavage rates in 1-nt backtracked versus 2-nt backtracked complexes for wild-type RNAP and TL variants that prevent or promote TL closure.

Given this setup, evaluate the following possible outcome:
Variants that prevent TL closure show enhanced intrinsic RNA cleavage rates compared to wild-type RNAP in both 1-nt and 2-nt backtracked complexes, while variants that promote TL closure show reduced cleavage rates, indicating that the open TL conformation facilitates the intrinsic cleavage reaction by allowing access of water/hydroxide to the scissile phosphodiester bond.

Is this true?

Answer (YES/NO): NO